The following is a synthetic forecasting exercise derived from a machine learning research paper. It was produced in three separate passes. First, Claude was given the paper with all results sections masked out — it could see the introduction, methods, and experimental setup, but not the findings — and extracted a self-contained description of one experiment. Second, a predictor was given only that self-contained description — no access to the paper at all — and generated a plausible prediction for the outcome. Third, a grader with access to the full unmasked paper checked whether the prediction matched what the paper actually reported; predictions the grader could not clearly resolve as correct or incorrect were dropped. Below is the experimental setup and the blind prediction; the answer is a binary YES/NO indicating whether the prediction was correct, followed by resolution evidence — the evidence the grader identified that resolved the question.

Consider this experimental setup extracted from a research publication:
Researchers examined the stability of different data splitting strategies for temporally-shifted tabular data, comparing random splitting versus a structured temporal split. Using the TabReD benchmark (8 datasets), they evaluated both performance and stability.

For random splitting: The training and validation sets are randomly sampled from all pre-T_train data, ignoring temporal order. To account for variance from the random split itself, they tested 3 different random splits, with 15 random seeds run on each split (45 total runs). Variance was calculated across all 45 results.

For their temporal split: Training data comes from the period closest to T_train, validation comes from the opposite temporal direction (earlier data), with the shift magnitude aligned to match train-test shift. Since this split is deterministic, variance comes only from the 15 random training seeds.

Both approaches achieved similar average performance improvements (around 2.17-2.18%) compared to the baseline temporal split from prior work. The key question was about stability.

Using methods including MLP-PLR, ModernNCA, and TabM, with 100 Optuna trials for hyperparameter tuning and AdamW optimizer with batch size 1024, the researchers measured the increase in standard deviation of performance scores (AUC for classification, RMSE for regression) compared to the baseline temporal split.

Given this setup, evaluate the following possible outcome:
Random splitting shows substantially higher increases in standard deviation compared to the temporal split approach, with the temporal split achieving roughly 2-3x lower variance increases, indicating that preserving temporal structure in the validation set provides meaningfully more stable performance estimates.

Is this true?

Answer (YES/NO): NO